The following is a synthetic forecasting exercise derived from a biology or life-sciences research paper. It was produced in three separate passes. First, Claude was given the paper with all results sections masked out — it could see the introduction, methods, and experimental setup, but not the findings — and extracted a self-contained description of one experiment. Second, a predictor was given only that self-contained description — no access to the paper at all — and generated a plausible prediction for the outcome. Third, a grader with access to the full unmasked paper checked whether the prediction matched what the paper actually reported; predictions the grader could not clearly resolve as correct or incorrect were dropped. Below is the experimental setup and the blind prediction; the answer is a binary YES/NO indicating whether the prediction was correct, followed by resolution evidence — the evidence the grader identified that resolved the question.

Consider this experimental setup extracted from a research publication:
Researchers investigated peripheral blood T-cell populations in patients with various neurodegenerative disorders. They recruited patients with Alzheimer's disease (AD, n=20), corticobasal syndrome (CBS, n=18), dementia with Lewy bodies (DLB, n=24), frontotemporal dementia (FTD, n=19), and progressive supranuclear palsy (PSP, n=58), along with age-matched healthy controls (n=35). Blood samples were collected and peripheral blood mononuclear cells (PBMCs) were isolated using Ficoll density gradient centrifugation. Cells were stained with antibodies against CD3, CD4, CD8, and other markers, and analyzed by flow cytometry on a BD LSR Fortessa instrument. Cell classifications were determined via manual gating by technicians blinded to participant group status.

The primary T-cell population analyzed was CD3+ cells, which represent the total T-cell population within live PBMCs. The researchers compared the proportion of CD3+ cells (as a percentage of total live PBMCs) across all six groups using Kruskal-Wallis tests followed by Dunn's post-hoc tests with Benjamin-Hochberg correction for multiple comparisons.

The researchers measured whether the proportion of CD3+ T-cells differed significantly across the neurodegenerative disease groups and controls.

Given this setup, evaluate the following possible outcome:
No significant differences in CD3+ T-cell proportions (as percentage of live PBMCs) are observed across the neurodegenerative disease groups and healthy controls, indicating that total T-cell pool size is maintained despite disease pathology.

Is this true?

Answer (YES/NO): NO